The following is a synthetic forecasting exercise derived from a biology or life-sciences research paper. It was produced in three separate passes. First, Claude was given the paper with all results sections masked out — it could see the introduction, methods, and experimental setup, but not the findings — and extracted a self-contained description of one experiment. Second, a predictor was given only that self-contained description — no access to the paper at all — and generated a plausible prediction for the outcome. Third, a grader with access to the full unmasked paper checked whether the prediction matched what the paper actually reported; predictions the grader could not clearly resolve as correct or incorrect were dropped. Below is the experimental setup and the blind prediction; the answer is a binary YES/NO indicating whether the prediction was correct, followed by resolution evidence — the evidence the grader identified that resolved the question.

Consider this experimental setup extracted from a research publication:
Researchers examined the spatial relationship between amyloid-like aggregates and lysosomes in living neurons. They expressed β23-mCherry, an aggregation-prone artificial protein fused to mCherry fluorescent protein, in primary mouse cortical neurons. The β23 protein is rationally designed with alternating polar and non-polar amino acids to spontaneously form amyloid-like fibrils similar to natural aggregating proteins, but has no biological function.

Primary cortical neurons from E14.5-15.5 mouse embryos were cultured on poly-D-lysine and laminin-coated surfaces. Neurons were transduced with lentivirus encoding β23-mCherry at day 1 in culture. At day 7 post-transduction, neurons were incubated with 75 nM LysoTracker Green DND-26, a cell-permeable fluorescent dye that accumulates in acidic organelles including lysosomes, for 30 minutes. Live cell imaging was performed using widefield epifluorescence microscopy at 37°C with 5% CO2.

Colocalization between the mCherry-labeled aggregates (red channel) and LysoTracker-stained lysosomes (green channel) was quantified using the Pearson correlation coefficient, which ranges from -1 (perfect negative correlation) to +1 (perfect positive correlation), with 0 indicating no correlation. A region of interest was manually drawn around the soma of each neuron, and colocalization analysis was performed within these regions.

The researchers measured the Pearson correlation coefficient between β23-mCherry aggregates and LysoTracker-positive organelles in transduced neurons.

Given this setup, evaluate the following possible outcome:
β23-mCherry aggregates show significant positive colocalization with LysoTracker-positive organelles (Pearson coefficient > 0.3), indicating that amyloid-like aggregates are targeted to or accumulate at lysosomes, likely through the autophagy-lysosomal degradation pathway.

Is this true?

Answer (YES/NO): NO